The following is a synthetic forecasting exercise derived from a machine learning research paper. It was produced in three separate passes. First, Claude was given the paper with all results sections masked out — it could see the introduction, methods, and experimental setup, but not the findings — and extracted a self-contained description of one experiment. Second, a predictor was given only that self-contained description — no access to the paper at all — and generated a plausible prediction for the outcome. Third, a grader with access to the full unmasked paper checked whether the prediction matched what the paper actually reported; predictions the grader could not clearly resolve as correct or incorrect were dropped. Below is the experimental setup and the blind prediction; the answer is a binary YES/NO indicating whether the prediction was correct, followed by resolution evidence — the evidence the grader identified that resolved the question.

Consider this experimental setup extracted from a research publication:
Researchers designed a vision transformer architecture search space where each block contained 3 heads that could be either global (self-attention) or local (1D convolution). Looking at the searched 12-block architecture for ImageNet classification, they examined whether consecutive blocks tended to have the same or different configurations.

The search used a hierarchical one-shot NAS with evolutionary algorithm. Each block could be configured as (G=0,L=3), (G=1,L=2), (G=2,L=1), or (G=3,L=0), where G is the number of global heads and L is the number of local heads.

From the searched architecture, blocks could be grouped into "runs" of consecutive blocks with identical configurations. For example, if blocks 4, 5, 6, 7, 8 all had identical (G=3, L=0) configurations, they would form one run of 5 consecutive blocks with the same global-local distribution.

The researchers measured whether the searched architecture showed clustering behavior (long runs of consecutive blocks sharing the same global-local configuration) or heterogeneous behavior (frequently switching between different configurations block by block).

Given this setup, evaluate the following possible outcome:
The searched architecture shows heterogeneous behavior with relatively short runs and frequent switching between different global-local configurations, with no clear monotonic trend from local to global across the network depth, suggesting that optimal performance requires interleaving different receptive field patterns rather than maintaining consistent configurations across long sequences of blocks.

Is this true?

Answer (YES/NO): NO